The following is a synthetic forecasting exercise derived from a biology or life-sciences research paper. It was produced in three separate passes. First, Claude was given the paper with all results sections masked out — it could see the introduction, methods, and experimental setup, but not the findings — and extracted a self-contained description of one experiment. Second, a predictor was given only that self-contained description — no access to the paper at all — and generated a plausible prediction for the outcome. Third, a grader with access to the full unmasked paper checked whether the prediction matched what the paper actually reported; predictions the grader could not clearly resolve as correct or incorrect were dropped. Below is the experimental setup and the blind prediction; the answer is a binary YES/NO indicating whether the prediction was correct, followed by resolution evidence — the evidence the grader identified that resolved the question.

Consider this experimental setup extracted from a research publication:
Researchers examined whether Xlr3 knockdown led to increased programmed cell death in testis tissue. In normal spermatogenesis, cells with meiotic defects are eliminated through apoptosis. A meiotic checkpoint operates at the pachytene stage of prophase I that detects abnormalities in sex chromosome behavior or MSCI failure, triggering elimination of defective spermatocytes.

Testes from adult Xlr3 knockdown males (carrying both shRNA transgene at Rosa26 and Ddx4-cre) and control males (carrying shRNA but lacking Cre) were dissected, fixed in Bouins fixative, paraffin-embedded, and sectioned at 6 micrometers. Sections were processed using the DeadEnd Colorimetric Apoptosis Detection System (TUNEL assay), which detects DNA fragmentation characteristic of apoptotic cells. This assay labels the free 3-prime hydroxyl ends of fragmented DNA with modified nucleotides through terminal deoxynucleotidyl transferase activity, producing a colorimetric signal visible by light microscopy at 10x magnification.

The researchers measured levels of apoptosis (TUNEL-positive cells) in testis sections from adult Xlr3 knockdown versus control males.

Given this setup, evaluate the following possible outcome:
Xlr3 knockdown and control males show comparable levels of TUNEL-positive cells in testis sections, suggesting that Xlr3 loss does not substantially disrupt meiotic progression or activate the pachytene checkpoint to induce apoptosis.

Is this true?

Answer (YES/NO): NO